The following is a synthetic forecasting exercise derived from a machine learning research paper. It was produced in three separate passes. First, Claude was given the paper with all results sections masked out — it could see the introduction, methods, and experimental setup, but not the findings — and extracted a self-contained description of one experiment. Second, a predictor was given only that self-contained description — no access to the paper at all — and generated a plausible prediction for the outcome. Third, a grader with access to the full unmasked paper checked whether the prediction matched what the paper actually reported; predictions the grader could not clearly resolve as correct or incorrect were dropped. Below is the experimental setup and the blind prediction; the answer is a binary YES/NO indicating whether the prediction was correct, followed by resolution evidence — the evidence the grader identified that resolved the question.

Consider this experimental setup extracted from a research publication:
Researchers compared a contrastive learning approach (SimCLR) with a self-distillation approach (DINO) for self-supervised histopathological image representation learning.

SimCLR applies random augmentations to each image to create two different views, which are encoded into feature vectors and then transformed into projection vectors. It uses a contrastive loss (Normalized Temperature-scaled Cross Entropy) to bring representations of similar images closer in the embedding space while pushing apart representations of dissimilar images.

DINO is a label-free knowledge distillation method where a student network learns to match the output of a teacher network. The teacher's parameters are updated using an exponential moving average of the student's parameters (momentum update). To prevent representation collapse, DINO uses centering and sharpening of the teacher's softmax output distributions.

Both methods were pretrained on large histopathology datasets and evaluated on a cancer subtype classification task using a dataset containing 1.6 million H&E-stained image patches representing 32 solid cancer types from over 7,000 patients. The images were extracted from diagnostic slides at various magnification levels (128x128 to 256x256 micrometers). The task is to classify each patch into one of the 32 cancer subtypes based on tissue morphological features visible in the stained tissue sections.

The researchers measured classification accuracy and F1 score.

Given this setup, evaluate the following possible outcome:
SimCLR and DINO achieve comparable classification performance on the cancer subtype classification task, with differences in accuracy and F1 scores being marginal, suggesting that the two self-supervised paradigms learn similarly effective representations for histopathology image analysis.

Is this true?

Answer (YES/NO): NO